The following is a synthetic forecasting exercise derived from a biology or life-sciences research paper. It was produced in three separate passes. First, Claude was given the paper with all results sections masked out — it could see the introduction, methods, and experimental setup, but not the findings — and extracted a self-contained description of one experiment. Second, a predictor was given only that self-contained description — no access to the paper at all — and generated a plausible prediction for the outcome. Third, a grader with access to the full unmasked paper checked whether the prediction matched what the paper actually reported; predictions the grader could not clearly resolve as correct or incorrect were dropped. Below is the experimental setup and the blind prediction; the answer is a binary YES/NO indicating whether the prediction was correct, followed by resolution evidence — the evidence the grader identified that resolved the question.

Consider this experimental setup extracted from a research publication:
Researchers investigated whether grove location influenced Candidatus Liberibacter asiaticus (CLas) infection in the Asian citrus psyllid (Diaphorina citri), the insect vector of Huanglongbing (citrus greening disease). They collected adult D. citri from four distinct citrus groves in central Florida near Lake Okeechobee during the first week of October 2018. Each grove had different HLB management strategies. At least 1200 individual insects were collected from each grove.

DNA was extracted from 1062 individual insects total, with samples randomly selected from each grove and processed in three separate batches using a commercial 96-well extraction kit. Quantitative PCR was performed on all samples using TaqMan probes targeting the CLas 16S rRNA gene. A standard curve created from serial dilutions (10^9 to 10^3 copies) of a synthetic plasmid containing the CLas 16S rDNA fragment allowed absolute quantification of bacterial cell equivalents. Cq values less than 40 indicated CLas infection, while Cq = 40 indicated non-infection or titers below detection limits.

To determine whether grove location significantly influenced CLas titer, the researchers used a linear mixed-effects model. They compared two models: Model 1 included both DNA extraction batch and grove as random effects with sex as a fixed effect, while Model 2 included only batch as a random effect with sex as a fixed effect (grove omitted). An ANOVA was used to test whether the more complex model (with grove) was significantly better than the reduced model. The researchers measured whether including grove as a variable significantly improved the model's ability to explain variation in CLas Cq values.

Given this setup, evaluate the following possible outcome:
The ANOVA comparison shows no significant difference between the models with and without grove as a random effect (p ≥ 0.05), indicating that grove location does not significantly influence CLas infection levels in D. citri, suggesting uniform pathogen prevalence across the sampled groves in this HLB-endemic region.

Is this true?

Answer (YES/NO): NO